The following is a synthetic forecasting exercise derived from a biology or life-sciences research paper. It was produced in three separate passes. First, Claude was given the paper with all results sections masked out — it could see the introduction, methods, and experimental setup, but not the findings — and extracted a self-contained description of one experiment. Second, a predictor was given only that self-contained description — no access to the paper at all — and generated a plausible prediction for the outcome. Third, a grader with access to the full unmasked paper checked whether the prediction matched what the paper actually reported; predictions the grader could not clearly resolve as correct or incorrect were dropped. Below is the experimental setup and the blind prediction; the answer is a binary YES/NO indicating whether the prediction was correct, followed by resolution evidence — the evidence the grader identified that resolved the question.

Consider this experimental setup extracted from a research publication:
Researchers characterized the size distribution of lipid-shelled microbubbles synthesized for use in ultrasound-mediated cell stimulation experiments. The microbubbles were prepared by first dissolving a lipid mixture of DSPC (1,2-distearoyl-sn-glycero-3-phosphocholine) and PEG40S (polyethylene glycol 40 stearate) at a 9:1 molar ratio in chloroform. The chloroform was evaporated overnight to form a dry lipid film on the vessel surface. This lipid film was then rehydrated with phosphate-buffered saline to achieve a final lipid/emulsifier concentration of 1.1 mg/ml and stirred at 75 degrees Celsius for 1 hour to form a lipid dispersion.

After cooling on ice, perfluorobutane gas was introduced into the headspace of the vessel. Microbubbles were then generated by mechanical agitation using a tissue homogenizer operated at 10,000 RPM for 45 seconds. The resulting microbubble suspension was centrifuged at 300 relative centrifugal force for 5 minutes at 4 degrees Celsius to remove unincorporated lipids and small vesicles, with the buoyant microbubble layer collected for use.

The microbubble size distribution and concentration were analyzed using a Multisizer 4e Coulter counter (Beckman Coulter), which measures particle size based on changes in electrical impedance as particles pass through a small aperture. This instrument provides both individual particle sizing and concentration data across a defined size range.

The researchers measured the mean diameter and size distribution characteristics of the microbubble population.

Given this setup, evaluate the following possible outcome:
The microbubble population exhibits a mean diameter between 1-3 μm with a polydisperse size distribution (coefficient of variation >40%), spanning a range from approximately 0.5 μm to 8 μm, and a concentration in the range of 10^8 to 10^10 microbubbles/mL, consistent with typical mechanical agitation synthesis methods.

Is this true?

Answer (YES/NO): NO